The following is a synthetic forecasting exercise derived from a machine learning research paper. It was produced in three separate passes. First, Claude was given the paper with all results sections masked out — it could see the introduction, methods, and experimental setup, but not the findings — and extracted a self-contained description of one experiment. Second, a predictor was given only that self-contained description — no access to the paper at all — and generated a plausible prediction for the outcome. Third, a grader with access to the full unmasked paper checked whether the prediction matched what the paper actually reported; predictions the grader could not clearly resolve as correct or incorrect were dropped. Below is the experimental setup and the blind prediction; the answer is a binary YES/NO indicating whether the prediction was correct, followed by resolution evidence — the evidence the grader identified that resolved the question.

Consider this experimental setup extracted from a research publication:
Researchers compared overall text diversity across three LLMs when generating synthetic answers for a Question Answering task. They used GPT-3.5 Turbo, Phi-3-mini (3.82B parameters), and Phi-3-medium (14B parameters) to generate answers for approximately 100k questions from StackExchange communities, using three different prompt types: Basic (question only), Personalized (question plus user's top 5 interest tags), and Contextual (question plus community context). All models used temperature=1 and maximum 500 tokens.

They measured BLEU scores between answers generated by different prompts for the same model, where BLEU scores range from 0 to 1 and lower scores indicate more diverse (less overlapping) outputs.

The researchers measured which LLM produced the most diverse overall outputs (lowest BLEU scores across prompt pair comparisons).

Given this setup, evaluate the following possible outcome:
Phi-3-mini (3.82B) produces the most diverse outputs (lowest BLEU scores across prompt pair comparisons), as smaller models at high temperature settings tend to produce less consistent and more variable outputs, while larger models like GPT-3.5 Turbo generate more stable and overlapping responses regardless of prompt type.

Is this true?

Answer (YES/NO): NO